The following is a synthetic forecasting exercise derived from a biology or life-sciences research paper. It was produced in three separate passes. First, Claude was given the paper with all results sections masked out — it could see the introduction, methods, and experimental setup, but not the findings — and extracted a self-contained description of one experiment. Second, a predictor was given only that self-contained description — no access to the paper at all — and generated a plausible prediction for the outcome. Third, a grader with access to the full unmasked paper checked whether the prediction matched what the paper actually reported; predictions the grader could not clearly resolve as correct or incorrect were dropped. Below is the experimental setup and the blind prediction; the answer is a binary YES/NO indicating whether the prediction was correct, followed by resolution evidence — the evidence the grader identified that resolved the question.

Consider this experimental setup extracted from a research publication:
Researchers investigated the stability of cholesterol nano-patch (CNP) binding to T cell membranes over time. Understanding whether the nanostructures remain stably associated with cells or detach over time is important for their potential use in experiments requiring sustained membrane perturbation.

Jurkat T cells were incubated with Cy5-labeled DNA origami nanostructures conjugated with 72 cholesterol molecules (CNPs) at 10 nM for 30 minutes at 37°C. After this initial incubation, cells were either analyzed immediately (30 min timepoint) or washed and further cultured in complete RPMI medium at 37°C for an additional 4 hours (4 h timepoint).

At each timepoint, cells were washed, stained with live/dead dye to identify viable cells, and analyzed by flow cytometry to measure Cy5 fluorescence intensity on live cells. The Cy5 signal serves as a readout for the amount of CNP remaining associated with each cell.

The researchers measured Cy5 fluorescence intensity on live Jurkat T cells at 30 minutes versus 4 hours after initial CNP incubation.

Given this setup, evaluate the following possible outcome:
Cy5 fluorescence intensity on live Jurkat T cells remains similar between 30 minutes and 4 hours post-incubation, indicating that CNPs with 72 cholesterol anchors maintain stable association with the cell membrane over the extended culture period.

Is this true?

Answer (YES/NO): YES